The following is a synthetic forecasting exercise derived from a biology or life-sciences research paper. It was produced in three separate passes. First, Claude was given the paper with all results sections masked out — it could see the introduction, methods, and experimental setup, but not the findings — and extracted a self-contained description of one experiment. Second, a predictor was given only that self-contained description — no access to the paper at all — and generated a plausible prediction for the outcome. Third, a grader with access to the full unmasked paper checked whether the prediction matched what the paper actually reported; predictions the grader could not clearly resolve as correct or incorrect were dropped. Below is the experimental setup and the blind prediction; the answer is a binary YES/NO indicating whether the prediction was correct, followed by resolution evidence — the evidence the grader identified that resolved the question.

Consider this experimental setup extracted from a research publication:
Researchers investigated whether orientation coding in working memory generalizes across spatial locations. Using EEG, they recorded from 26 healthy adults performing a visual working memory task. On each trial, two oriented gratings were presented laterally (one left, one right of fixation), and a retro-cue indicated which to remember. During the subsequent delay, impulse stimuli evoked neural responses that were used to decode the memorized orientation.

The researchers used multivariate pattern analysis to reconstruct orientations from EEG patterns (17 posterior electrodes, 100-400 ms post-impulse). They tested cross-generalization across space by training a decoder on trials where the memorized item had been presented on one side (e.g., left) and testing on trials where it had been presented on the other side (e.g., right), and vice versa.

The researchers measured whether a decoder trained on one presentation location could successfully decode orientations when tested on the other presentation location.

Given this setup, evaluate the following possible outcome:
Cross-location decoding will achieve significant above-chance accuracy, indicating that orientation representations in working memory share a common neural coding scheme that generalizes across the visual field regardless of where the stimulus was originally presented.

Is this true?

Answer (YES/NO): NO